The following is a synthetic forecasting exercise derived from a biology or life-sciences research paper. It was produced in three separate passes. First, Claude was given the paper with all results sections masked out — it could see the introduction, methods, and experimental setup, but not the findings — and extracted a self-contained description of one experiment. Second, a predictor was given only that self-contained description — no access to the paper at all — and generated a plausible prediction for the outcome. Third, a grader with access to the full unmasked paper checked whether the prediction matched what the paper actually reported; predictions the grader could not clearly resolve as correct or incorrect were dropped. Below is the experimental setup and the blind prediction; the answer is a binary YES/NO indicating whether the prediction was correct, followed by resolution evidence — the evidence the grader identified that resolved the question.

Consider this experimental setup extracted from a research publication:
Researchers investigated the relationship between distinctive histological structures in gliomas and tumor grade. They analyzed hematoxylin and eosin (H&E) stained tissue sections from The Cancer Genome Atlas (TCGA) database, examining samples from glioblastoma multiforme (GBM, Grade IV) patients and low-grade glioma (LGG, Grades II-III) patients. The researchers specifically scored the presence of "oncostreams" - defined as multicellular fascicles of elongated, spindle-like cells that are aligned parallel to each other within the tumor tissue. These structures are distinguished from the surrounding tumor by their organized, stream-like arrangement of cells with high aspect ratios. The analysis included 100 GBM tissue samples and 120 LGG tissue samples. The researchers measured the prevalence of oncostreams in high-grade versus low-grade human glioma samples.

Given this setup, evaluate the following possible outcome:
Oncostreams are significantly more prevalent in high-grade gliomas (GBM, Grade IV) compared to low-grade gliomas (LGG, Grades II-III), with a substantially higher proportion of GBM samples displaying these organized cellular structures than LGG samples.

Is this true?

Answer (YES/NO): YES